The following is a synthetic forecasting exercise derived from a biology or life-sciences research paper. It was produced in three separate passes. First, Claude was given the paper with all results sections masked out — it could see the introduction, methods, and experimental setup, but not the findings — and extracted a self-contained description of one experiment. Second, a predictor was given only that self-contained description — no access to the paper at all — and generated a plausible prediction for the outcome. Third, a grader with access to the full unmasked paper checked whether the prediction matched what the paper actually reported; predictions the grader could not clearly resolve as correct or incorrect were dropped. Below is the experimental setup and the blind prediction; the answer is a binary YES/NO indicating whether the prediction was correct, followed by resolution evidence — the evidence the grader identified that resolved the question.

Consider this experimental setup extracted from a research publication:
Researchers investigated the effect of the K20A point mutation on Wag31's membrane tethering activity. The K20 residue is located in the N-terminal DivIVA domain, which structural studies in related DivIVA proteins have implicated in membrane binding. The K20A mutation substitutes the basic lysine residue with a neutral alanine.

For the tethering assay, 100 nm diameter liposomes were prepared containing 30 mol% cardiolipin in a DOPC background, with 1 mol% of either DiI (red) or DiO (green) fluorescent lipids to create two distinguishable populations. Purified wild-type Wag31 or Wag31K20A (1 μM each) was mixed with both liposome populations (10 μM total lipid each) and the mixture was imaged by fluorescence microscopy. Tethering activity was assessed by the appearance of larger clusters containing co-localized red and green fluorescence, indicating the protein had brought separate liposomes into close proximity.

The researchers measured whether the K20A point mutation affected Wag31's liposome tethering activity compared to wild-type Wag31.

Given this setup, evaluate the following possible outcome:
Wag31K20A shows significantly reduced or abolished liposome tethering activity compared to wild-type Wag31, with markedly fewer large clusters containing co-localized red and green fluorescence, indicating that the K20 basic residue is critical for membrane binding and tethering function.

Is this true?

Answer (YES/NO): NO